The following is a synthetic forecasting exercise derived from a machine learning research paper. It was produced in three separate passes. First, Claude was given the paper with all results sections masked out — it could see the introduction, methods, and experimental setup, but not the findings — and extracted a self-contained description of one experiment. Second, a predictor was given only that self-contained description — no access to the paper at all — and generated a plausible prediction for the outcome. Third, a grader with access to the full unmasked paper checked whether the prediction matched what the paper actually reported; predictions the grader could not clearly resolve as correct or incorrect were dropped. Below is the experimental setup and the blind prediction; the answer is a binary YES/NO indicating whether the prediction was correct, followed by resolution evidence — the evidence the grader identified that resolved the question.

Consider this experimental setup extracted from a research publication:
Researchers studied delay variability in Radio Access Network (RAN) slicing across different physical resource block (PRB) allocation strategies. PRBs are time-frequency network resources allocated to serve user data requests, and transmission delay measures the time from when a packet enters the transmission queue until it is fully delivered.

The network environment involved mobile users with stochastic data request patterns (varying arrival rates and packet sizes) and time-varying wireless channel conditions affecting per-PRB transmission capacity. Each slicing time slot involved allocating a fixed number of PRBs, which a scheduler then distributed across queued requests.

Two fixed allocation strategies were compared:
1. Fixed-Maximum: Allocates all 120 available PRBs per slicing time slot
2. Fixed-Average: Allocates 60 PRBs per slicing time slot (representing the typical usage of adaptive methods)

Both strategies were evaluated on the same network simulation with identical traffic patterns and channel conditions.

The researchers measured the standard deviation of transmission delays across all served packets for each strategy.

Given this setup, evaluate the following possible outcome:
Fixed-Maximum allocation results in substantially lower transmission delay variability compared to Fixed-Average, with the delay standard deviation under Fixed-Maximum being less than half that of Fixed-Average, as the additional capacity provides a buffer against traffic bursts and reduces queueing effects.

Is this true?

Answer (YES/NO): YES